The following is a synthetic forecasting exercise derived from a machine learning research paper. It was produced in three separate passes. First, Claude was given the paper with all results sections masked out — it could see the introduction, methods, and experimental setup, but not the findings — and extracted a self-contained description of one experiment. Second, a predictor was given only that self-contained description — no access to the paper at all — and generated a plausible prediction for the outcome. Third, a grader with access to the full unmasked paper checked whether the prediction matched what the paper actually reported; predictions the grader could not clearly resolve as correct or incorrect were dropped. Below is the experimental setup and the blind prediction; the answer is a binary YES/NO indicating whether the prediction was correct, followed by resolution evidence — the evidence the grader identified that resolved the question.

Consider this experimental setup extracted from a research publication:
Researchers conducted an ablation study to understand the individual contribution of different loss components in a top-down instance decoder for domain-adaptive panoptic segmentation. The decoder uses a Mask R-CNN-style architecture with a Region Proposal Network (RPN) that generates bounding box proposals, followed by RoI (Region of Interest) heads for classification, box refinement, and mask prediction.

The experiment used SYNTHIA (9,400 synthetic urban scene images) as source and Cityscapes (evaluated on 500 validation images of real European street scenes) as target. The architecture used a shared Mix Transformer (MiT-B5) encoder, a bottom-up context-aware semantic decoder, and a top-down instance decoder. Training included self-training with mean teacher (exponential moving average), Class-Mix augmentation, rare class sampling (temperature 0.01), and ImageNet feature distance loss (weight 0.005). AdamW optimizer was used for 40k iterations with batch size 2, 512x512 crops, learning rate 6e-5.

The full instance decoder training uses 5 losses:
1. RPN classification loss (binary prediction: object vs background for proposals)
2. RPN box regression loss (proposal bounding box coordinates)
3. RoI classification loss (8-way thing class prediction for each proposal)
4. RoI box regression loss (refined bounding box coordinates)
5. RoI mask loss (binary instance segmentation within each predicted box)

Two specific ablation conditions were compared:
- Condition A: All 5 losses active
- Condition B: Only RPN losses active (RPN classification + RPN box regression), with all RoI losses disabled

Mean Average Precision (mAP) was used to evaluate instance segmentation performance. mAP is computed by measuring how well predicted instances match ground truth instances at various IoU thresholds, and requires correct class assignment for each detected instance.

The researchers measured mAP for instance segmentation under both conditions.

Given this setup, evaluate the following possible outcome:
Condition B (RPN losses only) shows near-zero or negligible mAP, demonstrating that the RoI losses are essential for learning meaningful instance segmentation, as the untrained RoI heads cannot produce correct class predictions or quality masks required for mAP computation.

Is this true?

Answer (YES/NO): YES